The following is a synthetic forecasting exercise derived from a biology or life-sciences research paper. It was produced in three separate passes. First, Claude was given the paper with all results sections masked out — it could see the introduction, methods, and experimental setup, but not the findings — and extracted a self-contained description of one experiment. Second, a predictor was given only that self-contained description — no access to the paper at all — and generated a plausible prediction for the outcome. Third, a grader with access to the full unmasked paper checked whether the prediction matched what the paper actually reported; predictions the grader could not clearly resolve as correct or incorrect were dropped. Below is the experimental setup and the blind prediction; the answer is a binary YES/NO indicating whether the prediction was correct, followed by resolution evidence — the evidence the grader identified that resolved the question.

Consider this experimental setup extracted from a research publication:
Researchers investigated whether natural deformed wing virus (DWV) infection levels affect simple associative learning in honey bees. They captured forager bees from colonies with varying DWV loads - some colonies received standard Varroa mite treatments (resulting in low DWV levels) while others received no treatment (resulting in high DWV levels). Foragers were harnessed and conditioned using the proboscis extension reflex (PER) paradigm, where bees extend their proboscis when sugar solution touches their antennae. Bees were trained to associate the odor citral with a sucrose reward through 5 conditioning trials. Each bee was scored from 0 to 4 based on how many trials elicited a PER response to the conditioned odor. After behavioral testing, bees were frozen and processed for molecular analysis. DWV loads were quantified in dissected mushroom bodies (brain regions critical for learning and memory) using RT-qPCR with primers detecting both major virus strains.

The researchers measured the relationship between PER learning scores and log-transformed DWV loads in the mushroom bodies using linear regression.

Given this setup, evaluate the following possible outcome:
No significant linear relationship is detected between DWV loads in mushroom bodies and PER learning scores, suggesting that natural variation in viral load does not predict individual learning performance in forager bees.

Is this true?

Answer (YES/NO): YES